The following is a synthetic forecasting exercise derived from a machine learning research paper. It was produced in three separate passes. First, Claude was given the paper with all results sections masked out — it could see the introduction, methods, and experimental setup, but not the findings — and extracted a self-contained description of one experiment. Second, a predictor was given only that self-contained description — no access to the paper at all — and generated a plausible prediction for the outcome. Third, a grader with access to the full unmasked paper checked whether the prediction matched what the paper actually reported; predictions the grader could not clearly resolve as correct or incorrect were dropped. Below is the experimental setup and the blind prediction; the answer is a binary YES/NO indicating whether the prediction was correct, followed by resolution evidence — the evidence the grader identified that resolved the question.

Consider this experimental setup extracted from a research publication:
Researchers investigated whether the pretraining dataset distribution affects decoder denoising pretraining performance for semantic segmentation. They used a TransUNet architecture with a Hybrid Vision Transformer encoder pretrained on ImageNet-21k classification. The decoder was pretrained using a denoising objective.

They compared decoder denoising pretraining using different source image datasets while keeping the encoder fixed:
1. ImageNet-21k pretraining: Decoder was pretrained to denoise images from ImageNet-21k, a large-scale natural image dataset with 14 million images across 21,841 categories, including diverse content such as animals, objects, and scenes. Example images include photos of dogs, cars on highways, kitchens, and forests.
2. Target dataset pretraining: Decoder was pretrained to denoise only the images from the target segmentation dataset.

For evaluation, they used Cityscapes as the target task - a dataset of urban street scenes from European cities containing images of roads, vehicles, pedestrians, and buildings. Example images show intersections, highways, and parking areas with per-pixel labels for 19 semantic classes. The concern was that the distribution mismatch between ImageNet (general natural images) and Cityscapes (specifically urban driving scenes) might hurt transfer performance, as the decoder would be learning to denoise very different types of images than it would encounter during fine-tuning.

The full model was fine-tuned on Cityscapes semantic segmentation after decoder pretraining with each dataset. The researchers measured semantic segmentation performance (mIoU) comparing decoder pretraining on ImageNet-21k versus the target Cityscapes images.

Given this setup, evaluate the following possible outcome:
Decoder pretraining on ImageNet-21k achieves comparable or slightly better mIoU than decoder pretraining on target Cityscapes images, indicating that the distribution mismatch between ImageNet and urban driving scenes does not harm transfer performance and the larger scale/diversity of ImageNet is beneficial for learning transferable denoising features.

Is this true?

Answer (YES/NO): YES